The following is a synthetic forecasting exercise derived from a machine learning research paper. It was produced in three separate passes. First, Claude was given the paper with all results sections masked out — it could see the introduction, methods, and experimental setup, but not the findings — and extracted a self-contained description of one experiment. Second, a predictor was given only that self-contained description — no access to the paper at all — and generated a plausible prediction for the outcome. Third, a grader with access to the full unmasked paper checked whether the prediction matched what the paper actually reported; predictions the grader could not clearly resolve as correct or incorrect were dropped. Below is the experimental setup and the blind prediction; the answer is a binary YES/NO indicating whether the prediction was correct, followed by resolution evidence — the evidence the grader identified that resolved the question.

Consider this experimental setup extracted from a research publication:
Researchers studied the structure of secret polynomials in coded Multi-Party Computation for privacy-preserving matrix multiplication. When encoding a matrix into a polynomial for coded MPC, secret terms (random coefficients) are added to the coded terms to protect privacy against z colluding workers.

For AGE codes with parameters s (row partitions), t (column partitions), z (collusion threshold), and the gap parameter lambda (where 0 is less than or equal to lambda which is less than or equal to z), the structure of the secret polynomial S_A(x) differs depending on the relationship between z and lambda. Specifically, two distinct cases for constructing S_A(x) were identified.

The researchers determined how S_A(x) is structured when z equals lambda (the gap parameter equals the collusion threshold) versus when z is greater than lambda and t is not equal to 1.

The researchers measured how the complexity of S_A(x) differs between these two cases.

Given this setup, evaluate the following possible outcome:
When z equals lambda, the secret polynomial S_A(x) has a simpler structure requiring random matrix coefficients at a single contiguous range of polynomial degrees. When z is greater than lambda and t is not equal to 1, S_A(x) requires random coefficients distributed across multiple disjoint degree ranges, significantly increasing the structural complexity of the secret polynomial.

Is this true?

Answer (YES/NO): YES